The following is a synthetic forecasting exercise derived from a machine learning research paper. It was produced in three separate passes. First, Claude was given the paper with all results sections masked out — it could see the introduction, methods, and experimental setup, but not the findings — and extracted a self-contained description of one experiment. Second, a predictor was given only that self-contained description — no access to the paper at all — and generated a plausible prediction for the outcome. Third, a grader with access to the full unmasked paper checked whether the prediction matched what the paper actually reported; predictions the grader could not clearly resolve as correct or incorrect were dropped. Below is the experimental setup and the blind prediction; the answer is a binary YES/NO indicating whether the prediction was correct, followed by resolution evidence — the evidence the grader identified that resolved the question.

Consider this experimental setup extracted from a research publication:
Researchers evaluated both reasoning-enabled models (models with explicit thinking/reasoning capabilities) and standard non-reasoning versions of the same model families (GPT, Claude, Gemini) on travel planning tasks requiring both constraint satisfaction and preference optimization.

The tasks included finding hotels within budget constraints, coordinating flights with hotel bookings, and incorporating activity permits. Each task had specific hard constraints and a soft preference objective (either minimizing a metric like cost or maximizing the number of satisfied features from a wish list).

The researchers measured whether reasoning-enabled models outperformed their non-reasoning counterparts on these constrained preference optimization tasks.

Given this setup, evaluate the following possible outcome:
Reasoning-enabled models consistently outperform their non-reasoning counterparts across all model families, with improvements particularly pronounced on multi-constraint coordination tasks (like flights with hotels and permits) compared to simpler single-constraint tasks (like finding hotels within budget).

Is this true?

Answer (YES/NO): NO